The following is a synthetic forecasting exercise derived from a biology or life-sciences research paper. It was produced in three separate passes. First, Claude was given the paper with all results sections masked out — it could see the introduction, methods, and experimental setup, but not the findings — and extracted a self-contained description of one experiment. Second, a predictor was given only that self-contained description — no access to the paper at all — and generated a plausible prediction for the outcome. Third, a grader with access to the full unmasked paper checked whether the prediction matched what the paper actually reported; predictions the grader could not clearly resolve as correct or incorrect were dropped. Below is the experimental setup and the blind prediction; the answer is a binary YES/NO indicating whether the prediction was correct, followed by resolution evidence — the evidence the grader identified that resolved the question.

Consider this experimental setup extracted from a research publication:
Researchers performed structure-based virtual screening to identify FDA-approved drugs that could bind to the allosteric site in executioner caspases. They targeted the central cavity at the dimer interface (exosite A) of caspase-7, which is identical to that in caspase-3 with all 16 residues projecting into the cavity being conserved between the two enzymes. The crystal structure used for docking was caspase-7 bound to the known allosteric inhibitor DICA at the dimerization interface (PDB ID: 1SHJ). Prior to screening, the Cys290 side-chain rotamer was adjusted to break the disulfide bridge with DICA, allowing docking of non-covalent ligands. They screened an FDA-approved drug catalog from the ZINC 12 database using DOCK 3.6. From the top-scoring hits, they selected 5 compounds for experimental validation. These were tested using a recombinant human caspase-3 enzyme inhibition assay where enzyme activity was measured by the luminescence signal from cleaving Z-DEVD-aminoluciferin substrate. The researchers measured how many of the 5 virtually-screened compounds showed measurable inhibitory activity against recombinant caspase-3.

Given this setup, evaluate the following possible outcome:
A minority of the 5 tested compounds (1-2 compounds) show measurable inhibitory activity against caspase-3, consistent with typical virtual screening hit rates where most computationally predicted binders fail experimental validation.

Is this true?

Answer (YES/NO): NO